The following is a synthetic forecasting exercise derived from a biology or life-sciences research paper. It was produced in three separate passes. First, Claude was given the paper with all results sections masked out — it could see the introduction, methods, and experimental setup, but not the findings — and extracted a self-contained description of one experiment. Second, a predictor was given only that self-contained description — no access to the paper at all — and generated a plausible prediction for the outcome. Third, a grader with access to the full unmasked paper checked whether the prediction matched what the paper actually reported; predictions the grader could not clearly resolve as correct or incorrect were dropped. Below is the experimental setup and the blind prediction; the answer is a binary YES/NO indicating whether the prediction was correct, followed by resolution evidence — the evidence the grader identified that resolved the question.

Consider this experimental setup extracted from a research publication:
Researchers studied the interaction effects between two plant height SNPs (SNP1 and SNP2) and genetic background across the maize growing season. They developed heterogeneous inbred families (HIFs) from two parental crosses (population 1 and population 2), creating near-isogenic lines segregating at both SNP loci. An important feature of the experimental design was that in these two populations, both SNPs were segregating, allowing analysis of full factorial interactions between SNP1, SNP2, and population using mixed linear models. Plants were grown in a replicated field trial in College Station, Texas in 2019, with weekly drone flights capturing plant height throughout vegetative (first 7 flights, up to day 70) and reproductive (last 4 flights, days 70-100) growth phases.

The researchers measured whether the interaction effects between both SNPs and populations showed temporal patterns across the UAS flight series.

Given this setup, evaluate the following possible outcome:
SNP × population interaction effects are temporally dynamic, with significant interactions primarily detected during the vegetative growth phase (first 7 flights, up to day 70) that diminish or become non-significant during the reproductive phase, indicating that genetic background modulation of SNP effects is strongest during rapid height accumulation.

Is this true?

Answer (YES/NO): YES